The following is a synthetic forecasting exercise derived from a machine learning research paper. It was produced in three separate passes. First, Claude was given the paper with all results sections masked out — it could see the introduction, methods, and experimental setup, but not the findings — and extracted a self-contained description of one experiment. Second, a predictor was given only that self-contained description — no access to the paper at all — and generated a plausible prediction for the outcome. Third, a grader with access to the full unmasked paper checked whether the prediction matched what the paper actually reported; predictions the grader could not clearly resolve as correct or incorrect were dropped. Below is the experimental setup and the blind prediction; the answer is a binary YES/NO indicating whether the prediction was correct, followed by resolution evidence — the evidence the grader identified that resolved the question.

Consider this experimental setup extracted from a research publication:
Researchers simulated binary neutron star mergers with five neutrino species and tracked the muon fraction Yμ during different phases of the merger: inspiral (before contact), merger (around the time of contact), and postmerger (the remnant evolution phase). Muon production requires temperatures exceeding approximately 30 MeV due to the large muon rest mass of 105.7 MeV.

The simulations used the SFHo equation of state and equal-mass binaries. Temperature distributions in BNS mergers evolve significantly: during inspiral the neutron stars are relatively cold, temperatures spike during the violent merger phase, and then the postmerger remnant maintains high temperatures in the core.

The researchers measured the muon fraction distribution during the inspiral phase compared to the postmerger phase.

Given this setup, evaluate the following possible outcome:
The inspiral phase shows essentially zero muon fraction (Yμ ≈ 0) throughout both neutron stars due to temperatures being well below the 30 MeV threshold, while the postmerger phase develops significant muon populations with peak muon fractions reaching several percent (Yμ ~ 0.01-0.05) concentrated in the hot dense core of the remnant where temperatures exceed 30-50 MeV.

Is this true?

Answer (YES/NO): NO